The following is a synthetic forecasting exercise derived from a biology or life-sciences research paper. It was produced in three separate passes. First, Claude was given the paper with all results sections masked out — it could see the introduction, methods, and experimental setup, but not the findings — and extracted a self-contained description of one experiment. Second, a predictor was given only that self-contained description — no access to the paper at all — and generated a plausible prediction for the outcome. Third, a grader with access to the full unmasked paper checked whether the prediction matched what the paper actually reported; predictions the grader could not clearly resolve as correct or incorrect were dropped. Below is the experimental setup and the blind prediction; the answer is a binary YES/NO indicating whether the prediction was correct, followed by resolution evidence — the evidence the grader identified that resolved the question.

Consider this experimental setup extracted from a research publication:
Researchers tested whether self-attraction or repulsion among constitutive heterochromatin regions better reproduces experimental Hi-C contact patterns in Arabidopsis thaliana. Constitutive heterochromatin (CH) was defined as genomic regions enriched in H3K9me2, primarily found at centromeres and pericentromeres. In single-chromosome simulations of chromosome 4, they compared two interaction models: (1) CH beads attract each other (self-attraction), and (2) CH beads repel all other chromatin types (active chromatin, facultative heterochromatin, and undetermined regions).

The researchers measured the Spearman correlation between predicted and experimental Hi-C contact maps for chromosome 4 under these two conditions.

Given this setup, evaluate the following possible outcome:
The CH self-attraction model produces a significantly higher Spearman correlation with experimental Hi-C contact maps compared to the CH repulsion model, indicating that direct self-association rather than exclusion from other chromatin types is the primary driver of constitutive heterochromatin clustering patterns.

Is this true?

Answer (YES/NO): NO